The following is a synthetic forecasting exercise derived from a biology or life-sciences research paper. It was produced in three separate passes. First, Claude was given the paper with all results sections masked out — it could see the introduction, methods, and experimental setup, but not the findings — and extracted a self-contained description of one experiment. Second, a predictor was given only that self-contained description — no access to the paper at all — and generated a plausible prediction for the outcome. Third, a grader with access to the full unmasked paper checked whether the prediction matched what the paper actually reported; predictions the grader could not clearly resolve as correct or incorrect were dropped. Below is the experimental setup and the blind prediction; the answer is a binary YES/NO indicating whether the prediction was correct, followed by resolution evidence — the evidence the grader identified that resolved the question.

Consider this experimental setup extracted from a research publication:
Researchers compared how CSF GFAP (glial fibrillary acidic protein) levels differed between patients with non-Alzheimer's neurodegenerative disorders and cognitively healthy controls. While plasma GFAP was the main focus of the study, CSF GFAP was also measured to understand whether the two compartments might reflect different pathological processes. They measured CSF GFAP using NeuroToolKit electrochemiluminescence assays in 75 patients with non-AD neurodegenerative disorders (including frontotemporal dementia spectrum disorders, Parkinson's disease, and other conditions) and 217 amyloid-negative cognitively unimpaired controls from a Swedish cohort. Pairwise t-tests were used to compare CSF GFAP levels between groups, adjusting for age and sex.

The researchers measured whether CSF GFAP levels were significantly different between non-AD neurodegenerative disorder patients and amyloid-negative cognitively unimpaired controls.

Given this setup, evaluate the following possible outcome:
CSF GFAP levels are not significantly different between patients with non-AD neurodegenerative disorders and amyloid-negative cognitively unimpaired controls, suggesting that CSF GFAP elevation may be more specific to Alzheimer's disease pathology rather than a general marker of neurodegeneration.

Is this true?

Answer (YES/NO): NO